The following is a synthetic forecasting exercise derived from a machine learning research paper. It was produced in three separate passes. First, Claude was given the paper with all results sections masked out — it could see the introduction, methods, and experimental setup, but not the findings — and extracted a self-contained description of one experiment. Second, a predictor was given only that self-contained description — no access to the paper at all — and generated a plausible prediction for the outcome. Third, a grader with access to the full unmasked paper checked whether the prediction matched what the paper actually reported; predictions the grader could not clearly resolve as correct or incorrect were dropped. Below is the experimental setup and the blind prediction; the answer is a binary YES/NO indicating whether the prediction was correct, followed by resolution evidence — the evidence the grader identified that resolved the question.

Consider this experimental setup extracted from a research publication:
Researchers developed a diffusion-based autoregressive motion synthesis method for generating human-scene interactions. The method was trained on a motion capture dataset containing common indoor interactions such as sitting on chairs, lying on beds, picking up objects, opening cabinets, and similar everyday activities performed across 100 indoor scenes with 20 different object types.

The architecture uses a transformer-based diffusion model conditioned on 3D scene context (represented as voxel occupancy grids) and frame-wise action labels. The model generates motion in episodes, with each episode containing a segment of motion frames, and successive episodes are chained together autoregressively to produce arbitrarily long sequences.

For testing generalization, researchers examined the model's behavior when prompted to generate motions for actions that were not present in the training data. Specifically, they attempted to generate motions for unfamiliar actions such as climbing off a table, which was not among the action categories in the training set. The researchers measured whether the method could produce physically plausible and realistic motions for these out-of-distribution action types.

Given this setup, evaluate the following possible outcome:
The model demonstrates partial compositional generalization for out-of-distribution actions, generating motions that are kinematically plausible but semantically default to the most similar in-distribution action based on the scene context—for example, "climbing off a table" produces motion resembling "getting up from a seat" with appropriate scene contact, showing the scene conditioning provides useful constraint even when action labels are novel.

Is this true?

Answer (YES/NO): NO